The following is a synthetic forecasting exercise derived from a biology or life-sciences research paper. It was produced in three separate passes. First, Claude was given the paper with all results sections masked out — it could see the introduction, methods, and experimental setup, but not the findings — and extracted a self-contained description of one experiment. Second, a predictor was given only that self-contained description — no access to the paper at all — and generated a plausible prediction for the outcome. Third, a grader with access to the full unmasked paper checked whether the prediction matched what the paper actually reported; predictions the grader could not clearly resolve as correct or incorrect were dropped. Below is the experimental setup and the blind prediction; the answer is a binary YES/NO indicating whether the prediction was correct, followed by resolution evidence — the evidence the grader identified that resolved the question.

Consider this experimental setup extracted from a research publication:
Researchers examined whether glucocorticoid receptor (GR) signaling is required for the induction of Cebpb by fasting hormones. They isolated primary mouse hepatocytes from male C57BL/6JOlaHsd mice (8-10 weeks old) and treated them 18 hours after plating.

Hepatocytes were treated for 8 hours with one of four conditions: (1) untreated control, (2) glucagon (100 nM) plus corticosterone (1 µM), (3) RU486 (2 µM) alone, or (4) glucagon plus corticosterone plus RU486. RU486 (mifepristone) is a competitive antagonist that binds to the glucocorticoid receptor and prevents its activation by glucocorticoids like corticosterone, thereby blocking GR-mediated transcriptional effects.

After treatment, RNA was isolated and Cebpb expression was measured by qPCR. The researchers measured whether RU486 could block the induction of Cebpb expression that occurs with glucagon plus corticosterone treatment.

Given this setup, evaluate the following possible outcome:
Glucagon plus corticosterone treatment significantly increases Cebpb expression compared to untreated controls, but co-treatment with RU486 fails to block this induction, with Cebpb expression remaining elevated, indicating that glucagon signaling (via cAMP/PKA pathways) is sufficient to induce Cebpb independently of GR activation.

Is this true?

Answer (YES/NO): NO